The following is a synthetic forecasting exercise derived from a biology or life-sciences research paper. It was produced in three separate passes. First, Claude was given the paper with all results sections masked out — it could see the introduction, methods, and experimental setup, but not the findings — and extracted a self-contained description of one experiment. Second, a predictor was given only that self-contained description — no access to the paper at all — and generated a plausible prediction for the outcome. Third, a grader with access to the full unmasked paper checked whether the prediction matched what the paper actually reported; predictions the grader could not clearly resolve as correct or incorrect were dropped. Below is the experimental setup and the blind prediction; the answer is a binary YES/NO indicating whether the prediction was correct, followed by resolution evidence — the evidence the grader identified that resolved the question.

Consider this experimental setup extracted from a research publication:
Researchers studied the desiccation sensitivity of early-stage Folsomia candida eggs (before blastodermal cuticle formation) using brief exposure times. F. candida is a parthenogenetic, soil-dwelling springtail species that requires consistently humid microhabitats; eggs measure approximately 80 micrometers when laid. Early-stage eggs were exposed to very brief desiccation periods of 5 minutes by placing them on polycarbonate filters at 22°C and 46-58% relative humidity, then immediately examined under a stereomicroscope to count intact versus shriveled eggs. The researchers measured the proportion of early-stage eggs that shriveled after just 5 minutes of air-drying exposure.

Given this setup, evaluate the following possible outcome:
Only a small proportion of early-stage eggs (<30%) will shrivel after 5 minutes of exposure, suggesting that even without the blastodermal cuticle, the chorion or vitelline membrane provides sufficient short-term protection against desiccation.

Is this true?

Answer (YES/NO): NO